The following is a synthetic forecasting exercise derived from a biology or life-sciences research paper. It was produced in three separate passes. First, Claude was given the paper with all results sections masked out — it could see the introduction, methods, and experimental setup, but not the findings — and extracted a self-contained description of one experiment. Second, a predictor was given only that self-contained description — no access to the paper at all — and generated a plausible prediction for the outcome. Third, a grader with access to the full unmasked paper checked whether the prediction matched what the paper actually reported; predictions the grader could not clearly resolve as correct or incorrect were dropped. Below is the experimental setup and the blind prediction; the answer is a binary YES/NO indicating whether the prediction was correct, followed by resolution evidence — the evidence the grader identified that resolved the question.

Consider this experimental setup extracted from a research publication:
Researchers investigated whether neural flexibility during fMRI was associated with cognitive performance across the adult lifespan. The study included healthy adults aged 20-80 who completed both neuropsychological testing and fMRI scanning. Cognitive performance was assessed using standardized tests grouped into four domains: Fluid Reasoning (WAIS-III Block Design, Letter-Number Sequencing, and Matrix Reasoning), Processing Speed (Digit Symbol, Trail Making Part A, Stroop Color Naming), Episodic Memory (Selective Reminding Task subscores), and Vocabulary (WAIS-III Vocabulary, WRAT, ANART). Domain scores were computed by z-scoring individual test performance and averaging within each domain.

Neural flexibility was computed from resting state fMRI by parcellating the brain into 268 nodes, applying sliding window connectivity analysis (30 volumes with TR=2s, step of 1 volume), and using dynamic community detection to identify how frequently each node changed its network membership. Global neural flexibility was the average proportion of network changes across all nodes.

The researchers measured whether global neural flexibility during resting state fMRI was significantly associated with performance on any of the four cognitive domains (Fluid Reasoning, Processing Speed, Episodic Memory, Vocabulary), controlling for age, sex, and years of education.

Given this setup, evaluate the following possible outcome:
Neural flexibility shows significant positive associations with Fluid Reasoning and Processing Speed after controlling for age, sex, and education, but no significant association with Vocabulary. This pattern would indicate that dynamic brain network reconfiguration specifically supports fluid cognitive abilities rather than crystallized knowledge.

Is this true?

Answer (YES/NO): NO